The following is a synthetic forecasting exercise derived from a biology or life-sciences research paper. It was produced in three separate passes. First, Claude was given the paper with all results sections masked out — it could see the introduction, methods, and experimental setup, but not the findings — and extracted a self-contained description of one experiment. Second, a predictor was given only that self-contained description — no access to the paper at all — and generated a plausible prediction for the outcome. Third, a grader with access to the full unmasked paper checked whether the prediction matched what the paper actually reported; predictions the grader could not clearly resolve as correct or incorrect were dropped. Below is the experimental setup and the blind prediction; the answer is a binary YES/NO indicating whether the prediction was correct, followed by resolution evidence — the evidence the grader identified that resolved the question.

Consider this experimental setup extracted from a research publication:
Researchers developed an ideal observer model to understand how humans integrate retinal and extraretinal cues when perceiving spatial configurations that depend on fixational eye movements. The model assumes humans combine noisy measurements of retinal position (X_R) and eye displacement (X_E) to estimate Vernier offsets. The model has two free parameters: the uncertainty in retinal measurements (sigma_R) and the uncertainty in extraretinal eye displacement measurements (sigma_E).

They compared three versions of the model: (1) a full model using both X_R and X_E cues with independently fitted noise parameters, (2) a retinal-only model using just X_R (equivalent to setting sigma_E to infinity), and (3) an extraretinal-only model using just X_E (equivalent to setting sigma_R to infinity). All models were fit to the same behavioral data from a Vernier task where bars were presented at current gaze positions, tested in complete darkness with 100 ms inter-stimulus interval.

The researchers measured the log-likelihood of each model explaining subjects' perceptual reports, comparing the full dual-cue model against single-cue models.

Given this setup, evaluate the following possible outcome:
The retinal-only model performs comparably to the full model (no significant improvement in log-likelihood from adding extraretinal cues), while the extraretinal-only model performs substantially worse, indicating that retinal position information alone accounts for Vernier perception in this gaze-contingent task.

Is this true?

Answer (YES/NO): NO